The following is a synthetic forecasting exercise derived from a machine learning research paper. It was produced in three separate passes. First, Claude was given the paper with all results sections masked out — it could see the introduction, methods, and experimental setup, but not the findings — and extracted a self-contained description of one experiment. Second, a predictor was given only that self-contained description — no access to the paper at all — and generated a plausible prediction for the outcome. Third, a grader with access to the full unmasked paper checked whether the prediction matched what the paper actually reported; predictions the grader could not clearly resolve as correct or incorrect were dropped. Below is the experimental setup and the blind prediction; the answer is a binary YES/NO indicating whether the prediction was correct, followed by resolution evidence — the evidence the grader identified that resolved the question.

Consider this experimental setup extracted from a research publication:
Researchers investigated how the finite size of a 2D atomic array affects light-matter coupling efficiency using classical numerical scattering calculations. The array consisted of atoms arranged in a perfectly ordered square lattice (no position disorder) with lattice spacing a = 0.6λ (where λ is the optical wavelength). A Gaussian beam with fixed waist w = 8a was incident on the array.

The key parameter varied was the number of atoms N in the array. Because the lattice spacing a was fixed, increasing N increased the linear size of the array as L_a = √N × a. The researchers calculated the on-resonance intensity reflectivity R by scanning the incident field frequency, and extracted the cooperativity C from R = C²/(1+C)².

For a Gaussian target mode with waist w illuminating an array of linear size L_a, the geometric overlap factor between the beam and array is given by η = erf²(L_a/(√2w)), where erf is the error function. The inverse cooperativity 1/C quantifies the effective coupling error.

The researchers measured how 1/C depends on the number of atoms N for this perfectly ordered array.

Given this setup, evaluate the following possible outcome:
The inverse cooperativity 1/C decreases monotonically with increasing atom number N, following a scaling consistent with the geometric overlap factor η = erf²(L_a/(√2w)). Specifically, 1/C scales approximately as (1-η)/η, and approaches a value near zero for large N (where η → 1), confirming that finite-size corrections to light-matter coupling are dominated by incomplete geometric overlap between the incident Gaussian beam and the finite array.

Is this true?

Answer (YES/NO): YES